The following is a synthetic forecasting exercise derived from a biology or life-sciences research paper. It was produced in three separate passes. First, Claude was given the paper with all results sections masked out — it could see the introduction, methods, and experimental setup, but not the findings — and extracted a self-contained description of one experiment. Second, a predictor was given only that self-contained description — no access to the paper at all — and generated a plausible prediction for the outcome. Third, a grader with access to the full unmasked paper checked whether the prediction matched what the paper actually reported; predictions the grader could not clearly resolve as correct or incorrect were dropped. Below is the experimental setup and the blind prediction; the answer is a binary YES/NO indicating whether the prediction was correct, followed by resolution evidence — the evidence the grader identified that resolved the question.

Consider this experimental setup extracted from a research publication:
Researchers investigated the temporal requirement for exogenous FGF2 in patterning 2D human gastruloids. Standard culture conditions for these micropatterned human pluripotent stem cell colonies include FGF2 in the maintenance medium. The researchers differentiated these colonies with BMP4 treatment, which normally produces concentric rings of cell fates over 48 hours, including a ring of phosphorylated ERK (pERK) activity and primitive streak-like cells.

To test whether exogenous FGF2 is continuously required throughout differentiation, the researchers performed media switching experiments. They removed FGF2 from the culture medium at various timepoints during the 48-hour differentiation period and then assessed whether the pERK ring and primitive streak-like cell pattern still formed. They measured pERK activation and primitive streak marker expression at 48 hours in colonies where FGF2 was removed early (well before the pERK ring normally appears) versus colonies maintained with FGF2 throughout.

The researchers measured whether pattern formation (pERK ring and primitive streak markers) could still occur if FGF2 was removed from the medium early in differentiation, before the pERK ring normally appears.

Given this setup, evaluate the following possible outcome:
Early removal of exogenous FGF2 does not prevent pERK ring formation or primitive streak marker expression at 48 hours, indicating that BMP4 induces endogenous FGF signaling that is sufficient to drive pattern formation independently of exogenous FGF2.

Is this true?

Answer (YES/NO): NO